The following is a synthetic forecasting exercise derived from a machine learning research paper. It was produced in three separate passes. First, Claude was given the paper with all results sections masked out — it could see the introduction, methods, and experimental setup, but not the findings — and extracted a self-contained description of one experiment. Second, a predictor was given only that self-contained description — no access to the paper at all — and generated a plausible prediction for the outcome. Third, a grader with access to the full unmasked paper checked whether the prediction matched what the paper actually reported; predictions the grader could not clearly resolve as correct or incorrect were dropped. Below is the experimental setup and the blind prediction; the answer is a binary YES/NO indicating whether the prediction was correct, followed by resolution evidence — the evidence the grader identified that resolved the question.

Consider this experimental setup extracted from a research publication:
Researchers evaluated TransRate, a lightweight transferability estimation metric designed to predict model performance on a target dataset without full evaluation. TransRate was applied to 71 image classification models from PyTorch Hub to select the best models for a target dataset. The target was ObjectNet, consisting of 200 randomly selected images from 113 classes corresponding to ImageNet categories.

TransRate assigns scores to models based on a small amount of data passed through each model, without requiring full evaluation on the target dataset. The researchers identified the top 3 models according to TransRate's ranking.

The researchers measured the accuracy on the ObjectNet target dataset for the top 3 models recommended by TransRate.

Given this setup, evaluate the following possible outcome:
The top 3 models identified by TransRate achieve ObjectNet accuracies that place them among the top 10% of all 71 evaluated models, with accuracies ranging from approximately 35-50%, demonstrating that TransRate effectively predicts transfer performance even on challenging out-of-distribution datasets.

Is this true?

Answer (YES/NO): NO